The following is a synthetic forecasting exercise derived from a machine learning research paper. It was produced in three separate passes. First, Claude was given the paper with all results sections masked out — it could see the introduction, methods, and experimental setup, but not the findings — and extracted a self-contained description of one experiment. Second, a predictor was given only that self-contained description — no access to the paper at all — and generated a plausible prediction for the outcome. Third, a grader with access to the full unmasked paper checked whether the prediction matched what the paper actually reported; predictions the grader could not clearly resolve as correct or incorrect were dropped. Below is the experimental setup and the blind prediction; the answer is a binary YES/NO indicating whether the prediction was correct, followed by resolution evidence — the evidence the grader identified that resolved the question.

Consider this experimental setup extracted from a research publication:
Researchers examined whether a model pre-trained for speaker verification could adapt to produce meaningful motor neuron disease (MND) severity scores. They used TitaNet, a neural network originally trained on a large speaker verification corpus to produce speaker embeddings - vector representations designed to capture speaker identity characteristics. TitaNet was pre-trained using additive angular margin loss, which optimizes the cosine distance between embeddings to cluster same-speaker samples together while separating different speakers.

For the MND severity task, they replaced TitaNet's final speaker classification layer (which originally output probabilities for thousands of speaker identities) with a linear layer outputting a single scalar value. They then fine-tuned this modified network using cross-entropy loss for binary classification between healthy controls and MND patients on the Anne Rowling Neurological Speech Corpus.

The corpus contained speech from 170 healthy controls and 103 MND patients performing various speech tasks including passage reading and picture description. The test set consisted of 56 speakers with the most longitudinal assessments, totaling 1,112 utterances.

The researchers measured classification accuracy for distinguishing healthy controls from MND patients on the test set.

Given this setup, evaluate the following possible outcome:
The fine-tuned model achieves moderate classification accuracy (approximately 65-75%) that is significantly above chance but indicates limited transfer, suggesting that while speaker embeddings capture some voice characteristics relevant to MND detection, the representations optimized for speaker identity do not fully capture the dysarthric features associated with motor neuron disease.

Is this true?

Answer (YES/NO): YES